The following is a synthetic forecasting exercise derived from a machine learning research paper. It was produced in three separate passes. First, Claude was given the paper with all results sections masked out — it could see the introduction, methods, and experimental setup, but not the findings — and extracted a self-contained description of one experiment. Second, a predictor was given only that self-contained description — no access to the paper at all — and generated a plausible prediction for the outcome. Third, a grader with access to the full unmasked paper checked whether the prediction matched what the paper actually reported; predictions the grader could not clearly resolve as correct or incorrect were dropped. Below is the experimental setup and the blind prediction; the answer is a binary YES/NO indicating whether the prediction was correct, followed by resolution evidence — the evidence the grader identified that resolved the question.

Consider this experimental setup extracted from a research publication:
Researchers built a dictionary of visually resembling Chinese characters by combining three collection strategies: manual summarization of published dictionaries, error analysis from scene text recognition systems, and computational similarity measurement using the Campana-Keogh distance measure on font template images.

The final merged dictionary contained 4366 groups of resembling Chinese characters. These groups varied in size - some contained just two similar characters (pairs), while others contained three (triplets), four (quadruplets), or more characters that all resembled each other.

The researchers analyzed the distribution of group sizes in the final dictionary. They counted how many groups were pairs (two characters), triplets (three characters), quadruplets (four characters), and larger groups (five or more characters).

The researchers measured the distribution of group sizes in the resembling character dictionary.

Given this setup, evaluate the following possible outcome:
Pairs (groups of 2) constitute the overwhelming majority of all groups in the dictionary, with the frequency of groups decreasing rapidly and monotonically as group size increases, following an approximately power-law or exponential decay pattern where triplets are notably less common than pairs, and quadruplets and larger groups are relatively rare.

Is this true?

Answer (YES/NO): YES